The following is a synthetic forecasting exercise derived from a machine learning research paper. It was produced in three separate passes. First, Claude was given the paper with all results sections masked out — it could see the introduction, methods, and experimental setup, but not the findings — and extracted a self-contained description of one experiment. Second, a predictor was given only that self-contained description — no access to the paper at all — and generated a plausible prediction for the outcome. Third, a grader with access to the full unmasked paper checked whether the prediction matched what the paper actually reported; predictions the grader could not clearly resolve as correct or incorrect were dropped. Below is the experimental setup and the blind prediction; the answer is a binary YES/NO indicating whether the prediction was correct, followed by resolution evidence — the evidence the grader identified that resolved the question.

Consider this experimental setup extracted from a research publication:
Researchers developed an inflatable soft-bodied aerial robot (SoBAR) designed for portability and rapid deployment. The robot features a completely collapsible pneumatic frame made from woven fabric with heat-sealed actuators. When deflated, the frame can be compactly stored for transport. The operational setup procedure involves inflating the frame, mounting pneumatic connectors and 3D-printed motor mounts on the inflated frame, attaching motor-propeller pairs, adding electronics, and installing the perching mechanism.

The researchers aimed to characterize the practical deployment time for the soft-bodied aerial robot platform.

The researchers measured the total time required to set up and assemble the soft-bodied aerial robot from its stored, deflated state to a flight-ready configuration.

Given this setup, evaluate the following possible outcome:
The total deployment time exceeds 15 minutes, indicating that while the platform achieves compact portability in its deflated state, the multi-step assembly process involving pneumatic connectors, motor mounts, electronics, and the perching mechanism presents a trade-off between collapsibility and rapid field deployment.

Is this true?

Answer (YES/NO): NO